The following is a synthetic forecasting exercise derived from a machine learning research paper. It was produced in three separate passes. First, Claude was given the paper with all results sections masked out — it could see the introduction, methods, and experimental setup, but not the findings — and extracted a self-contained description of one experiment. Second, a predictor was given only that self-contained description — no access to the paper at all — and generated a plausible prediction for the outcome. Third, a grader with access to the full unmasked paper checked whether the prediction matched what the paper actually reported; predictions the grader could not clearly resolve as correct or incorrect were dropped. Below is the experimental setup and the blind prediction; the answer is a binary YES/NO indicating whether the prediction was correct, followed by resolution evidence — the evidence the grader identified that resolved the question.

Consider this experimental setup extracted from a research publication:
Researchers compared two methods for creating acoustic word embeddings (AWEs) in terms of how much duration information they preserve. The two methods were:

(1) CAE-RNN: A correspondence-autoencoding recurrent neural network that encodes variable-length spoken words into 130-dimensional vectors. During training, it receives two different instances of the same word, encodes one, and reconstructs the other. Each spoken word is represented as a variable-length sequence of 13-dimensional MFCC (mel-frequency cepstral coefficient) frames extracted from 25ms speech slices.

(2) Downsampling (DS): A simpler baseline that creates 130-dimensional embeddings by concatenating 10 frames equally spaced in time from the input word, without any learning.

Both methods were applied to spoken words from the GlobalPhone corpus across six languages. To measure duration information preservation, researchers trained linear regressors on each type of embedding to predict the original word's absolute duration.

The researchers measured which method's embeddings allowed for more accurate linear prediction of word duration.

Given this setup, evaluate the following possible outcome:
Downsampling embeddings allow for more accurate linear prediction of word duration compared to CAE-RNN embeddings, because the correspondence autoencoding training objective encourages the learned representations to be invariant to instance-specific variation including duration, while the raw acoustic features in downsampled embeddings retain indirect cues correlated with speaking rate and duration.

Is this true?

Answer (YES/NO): NO